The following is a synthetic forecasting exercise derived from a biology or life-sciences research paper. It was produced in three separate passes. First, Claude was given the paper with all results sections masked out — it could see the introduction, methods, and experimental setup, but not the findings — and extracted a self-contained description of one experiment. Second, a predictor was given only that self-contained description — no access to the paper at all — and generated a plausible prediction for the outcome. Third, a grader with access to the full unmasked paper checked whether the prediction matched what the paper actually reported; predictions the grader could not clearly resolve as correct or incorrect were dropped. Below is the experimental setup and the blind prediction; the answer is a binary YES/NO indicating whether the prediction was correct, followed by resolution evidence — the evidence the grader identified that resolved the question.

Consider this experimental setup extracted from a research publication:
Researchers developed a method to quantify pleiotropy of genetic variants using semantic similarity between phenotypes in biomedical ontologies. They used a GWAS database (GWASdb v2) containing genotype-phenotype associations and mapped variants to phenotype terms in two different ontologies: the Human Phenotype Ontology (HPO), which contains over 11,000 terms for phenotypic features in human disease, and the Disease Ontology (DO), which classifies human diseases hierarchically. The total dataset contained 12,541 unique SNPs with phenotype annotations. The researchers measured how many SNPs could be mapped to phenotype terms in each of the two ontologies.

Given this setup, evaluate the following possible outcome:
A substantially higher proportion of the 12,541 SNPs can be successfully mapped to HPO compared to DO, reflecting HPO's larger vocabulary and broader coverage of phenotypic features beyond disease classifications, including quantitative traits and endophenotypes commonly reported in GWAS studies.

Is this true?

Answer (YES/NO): NO